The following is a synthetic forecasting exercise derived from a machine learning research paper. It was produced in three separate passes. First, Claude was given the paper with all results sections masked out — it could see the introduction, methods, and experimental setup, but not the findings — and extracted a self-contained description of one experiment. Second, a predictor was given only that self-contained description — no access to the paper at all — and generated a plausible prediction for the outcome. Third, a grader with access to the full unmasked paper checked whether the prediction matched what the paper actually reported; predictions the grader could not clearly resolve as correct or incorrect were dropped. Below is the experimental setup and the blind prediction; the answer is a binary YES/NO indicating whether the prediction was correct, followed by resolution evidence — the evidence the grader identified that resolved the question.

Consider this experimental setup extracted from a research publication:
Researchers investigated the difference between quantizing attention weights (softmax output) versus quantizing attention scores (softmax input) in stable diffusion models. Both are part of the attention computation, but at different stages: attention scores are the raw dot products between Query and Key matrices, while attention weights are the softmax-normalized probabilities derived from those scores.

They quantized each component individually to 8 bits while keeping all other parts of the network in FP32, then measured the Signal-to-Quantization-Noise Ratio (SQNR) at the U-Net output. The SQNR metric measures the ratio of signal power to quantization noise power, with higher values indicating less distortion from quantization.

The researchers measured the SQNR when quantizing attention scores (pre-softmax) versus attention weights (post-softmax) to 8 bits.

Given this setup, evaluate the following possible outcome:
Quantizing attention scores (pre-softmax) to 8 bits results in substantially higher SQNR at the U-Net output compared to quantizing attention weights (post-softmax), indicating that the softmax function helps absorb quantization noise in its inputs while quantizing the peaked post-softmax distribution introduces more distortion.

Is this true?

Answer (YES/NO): YES